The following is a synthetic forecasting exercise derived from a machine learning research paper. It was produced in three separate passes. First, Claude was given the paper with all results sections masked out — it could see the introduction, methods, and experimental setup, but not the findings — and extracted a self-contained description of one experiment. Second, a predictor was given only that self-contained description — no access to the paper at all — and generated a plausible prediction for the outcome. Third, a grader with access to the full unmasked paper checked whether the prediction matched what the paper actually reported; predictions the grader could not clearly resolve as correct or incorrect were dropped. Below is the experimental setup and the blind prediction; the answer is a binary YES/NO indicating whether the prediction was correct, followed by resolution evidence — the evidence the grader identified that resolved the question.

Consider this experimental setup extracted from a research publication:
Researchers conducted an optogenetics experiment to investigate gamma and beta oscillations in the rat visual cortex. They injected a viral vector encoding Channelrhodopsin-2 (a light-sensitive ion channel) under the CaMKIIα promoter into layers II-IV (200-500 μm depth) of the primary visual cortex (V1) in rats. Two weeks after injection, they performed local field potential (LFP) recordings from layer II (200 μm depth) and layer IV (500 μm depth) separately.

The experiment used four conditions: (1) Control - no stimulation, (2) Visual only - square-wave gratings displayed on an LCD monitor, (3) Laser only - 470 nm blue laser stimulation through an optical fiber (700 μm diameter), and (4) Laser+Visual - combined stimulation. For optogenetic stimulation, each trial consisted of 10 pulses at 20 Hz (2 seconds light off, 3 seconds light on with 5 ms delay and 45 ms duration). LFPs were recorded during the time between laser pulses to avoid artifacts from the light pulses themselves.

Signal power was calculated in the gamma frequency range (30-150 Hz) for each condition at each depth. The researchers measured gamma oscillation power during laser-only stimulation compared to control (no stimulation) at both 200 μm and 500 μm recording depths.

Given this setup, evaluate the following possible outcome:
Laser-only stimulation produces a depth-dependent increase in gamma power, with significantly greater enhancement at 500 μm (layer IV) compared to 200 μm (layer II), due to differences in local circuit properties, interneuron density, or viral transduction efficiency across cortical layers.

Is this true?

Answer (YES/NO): NO